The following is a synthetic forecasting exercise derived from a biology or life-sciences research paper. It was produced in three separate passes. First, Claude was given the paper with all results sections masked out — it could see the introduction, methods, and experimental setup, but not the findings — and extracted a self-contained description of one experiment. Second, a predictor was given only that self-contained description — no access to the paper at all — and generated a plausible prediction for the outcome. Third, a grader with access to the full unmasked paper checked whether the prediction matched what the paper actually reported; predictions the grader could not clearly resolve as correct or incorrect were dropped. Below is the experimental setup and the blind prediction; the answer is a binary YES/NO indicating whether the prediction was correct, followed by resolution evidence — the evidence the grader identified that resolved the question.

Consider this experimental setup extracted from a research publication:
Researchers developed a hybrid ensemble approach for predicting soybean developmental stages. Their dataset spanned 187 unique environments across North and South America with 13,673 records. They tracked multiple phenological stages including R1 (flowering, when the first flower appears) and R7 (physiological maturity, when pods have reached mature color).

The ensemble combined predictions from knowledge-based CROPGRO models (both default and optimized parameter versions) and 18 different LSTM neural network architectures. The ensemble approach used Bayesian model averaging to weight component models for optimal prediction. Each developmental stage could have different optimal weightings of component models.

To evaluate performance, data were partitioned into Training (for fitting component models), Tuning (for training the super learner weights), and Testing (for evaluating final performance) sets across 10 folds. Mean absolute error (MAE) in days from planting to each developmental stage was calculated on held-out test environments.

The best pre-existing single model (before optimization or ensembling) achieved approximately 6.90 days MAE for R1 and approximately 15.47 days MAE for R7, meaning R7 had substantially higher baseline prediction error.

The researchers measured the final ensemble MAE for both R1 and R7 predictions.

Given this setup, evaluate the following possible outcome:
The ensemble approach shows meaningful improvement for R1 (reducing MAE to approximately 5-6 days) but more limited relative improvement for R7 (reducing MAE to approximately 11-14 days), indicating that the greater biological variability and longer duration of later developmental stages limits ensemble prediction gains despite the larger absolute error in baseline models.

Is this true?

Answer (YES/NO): NO